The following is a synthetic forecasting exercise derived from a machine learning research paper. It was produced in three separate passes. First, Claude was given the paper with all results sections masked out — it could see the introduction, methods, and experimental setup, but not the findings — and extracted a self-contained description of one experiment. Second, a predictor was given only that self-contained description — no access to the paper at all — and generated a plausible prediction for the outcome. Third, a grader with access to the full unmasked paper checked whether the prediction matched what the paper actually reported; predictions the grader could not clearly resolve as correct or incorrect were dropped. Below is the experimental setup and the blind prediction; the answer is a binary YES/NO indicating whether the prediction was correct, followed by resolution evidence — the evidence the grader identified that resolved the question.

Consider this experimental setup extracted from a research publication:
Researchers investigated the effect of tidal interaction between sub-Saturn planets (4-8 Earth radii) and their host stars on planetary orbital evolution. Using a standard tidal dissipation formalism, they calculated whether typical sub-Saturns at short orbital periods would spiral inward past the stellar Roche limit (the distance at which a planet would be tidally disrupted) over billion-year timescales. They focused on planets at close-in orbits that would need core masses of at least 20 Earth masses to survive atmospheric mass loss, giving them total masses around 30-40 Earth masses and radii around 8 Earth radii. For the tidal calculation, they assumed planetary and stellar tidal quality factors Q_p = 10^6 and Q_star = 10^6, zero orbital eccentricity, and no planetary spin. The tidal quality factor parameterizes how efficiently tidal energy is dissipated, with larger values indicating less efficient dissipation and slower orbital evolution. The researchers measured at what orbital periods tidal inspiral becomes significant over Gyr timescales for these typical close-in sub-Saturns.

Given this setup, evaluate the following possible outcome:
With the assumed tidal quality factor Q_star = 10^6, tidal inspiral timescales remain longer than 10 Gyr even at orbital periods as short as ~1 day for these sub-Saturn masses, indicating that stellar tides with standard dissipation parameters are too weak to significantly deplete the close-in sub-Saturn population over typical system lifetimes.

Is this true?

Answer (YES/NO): NO